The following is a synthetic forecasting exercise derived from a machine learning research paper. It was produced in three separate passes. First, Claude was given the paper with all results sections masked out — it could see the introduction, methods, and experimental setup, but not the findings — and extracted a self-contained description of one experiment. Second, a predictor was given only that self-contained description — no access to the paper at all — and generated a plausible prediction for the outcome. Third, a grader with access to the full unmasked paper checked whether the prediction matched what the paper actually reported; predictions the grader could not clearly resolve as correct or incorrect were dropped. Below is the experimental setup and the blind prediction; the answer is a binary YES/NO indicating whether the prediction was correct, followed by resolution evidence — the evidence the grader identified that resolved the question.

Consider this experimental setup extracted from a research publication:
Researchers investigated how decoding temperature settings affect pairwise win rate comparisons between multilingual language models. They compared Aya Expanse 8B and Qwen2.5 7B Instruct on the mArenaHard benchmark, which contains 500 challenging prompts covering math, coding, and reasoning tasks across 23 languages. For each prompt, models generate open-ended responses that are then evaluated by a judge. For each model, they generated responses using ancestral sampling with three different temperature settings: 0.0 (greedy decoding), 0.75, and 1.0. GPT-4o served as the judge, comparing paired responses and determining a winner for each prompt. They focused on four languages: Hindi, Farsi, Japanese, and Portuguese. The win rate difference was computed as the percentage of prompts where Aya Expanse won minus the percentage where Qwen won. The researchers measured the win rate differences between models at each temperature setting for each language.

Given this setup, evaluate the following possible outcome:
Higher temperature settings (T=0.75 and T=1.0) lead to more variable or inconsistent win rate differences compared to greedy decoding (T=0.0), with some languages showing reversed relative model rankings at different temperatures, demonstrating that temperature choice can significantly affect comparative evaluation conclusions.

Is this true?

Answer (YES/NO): YES